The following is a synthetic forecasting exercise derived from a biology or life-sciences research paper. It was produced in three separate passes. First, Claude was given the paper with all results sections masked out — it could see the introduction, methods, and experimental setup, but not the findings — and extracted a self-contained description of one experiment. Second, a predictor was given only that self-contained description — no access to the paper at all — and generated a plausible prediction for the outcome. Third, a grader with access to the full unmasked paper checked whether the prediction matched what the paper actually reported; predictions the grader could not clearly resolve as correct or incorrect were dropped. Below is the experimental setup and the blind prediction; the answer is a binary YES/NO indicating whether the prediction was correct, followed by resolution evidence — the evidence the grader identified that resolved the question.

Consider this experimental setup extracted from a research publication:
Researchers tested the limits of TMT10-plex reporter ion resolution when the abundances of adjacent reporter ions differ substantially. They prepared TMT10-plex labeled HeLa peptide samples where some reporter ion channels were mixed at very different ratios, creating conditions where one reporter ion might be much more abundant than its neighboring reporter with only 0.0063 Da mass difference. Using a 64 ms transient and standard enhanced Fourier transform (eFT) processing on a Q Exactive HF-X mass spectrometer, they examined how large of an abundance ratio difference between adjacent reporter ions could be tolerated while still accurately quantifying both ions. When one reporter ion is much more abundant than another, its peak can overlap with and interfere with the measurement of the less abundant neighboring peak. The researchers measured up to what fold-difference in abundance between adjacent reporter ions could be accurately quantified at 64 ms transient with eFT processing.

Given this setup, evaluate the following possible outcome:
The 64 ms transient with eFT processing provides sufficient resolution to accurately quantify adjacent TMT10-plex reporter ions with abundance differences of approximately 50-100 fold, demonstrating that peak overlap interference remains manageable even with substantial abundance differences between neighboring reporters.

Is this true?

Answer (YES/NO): NO